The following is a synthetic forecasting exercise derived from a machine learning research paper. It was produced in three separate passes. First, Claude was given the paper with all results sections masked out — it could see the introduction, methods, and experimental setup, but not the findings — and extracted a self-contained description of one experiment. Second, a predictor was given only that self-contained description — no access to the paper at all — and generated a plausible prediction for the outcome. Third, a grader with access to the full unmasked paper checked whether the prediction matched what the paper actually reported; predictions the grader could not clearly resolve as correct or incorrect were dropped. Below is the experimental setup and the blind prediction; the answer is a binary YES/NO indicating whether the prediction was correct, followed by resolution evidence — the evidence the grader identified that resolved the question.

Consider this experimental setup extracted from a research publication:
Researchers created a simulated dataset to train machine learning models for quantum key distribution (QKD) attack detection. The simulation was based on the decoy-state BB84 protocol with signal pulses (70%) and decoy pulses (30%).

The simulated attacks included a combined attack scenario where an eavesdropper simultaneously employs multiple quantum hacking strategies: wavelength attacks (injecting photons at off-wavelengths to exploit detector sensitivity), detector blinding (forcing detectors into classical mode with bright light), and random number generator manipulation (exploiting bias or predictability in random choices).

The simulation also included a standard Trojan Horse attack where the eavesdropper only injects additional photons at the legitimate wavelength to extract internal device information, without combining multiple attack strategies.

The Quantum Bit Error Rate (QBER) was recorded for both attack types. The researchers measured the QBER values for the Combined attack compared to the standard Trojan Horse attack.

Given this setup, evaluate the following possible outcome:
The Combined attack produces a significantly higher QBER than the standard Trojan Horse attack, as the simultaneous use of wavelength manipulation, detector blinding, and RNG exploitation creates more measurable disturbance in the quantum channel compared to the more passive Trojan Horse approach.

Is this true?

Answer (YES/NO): NO